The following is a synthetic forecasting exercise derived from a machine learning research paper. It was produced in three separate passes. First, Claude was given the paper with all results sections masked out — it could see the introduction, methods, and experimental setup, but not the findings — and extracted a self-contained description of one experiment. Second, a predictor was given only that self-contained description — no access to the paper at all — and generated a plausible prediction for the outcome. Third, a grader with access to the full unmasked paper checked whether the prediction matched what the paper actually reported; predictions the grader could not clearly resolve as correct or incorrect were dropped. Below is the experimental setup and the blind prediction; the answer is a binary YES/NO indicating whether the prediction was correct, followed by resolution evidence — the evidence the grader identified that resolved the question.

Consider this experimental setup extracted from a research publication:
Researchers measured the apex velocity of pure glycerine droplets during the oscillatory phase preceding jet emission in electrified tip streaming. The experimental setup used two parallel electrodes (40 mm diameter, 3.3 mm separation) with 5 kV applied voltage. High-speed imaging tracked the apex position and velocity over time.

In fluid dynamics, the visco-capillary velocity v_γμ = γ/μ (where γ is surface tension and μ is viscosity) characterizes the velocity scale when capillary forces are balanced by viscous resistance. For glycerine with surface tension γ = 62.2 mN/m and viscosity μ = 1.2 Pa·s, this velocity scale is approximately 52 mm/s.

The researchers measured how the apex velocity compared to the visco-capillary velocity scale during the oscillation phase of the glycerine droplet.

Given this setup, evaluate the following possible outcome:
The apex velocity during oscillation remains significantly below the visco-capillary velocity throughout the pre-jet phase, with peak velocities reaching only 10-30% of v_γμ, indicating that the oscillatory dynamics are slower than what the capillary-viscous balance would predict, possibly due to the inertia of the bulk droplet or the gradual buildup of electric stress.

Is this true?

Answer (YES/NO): NO